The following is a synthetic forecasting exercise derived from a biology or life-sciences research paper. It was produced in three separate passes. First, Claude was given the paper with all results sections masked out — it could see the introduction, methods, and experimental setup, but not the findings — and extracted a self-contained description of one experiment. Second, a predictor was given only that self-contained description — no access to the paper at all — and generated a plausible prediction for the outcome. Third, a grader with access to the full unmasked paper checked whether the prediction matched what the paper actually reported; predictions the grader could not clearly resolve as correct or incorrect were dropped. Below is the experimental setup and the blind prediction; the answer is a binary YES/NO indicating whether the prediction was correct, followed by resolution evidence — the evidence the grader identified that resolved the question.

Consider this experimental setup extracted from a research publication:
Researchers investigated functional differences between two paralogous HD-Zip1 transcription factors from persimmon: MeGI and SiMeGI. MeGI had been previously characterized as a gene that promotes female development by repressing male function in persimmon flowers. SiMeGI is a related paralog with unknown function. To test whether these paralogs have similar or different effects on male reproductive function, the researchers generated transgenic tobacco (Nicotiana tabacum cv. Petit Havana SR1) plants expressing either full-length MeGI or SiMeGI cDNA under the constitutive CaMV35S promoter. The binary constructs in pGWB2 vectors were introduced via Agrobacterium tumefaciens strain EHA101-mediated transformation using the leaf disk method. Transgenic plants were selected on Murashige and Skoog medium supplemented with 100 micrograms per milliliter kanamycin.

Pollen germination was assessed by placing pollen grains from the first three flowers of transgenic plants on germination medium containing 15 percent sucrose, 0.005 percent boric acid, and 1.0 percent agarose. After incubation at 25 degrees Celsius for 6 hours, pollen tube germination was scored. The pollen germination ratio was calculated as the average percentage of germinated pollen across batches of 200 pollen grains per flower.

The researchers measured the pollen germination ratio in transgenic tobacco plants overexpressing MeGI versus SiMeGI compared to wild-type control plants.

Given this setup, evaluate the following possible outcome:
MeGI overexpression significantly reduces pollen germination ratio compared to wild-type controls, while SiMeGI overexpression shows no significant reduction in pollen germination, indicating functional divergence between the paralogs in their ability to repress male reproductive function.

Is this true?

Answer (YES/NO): YES